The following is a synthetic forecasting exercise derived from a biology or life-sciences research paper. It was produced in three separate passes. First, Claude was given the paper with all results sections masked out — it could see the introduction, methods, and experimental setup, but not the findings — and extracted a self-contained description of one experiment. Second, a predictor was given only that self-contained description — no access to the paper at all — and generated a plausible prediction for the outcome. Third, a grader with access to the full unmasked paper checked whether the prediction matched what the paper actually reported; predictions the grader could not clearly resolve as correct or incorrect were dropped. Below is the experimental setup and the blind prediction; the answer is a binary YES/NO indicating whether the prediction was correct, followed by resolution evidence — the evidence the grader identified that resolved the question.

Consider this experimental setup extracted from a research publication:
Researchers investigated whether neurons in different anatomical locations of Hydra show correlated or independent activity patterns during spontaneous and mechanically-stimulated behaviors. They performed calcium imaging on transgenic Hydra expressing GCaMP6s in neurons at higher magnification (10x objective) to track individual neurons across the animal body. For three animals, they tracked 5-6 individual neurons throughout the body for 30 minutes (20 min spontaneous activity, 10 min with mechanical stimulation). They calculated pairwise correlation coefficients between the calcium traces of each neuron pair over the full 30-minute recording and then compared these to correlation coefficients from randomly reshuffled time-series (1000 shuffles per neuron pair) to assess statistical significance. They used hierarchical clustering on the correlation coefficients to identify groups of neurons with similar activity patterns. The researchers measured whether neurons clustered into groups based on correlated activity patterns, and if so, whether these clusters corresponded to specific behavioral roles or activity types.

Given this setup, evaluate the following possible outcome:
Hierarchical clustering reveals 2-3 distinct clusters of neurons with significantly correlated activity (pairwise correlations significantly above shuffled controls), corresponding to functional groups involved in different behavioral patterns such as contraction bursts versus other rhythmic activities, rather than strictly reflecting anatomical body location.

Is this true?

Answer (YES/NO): YES